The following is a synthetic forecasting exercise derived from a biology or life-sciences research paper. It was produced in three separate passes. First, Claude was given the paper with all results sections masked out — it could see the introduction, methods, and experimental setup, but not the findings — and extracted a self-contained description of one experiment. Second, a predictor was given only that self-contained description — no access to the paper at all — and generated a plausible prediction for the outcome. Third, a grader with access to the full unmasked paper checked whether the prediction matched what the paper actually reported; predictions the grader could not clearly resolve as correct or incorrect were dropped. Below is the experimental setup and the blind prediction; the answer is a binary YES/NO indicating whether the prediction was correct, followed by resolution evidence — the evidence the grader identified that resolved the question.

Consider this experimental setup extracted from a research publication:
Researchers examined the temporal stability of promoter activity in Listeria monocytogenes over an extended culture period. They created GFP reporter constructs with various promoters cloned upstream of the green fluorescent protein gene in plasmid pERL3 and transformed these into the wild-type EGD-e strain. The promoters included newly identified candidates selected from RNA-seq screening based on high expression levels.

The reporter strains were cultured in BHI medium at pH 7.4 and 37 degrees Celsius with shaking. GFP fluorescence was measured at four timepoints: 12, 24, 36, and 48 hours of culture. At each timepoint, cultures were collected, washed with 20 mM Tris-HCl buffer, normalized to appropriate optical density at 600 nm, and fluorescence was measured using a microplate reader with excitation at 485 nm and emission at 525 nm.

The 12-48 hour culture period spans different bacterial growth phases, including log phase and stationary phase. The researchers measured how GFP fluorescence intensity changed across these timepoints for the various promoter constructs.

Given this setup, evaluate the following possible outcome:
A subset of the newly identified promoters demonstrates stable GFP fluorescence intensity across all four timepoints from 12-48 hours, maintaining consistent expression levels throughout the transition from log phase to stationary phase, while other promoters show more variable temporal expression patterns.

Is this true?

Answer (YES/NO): NO